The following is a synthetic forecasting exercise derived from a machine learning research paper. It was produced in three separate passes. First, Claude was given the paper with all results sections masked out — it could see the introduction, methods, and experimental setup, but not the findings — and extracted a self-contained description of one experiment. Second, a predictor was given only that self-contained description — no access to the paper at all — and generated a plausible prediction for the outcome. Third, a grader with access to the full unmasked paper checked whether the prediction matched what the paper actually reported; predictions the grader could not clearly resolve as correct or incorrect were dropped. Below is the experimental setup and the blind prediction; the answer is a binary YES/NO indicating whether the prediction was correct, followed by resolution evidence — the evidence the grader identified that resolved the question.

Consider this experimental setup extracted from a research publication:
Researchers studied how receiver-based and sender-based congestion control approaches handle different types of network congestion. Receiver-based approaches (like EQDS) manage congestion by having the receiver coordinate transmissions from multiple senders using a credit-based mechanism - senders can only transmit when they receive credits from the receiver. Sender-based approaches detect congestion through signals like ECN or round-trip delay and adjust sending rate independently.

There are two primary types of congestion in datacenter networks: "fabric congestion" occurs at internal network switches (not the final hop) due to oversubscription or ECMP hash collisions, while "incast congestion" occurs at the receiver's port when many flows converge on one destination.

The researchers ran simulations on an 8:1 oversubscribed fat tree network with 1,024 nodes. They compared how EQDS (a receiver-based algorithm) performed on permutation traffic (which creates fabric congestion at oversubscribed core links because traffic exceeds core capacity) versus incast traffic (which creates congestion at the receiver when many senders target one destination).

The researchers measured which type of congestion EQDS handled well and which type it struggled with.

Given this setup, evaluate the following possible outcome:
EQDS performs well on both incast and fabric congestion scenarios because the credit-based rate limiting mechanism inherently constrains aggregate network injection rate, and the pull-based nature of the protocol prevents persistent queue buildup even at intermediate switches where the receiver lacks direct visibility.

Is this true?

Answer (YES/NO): NO